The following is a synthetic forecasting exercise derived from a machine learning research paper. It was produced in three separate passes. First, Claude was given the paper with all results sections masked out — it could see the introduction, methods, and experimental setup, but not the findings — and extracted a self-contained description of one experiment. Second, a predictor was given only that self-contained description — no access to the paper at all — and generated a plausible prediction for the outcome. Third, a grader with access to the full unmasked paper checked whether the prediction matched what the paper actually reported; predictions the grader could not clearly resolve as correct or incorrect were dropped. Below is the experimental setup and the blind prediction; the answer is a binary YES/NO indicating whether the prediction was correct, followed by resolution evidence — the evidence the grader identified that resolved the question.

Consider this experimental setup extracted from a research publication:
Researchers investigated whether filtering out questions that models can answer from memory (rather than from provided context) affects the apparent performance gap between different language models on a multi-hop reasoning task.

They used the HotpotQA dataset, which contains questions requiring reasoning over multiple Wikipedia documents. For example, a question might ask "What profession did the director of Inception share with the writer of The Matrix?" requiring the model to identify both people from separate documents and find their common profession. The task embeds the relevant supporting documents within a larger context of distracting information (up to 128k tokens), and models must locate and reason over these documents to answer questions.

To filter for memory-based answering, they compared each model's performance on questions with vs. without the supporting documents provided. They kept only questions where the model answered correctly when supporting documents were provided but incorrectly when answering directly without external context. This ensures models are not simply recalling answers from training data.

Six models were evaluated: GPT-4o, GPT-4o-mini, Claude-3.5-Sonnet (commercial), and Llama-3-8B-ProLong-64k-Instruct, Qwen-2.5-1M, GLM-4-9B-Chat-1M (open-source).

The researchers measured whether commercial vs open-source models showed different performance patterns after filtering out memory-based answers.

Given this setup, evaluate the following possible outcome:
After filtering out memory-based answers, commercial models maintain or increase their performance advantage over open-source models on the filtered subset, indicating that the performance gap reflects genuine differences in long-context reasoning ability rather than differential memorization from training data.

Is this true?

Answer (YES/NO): YES